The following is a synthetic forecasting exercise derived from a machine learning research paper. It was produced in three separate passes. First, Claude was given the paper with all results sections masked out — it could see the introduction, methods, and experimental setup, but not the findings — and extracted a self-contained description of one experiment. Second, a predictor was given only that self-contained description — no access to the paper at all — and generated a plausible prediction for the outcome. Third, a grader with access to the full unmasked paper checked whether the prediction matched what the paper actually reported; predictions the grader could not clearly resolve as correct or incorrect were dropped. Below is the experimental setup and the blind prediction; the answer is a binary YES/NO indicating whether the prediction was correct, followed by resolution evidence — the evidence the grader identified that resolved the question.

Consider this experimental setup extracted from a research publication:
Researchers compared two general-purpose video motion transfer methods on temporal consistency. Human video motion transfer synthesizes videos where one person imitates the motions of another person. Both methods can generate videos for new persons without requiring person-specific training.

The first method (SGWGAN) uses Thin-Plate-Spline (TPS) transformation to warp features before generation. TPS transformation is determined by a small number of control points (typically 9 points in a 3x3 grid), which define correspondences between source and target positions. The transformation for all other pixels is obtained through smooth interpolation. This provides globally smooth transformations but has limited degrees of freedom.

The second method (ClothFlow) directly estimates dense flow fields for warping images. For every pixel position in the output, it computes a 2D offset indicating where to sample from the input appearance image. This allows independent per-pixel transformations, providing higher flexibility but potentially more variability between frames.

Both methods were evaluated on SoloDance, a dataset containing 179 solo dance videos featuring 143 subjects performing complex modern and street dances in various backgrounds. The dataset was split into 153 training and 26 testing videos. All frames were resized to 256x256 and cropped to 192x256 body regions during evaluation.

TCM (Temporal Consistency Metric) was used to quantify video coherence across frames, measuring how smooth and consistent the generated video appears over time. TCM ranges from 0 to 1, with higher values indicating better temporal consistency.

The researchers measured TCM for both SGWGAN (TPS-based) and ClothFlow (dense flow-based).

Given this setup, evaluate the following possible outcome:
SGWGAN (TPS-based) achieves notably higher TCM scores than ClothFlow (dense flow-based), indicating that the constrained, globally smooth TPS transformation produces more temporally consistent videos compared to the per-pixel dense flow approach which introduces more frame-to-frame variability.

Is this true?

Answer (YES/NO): NO